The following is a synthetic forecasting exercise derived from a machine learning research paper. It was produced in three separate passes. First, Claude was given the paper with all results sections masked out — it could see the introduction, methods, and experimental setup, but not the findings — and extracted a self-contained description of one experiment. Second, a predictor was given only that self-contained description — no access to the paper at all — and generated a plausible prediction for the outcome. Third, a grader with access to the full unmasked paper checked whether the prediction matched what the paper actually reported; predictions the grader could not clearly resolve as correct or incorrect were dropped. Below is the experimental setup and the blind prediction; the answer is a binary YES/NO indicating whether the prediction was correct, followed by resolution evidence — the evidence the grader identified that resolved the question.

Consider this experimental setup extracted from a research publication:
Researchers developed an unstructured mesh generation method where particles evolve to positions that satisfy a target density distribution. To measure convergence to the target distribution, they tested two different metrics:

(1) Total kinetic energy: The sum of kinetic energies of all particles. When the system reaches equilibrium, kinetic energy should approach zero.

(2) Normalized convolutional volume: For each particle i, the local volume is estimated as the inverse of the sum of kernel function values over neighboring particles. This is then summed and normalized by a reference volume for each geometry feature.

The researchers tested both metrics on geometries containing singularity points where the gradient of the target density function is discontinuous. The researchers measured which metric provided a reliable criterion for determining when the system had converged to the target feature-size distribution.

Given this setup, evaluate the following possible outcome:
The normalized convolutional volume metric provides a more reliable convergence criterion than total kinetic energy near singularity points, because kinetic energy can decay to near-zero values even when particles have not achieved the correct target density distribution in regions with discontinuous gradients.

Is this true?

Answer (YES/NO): NO